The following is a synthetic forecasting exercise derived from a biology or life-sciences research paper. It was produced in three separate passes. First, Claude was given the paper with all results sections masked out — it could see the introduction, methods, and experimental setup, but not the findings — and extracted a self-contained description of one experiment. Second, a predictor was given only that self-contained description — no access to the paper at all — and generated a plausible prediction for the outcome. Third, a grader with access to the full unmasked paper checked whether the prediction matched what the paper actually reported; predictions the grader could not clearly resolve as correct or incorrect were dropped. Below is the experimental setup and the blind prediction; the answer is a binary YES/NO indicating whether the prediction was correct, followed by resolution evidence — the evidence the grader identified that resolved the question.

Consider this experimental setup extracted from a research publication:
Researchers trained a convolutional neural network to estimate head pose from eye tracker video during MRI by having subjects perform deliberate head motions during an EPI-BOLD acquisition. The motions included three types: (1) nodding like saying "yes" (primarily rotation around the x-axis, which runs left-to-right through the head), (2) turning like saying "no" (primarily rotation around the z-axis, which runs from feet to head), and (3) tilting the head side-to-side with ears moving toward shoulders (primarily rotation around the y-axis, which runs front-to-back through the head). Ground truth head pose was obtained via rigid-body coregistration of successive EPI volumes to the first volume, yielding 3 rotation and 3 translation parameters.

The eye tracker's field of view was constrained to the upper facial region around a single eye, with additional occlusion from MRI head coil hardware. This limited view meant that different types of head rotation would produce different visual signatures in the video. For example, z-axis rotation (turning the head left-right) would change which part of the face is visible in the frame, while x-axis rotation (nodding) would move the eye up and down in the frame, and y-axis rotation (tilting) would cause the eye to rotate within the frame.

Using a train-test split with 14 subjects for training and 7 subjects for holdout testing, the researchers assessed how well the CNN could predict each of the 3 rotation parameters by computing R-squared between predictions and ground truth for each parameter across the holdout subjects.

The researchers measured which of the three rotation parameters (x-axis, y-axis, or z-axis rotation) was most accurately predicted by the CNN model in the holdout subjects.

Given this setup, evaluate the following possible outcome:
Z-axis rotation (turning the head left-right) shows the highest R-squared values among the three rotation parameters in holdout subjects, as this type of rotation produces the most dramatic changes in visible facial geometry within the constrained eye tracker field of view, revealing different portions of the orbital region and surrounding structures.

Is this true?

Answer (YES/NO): NO